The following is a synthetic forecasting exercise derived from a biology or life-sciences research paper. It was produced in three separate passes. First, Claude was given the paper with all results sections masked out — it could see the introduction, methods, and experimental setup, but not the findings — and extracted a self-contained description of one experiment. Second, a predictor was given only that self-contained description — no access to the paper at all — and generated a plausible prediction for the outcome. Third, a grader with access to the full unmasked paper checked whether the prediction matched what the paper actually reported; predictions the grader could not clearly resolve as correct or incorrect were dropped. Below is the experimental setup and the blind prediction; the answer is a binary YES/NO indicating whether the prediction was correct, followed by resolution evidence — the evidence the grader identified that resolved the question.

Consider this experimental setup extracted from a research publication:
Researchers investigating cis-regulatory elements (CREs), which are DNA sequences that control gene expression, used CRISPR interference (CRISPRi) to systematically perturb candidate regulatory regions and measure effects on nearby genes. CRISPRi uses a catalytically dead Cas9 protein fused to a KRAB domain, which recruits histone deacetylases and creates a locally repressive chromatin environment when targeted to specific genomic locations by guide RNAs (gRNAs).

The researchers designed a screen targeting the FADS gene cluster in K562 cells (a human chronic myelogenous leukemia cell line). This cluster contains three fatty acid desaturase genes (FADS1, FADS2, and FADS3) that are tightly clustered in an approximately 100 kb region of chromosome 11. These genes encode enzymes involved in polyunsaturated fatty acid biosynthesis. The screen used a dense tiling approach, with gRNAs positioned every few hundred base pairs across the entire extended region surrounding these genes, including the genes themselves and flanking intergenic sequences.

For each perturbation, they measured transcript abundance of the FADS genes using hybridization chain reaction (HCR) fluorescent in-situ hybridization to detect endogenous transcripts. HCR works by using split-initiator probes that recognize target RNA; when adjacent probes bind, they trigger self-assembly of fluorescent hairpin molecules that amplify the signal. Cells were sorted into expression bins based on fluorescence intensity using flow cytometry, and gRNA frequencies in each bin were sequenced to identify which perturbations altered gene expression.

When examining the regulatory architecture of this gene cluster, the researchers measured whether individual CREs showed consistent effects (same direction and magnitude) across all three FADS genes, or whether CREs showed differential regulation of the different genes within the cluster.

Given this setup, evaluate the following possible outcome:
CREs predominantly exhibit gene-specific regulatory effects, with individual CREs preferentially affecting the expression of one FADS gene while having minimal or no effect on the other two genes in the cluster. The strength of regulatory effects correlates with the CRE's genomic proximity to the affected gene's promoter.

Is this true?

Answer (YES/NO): NO